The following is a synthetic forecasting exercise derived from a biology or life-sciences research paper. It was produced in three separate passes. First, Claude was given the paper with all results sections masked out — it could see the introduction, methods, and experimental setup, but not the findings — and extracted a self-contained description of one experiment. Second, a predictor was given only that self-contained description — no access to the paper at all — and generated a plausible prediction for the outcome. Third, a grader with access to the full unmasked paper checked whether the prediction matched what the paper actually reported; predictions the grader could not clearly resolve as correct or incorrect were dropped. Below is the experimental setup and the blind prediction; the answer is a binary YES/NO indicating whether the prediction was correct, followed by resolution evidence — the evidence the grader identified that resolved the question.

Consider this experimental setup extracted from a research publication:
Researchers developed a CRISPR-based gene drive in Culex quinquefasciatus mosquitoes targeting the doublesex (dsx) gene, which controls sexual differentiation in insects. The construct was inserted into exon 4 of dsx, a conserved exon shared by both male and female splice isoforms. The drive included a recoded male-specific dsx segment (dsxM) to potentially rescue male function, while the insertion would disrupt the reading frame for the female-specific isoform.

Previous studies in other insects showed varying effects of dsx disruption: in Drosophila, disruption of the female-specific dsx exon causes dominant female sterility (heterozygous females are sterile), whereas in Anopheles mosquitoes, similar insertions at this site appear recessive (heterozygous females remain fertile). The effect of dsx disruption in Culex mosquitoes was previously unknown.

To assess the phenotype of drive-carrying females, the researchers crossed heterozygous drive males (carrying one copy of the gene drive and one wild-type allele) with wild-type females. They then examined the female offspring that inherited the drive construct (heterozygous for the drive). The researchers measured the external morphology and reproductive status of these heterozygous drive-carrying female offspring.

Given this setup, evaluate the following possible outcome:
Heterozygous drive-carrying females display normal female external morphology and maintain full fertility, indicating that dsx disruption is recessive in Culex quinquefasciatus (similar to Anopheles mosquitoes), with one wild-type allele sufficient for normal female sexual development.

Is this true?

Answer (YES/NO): NO